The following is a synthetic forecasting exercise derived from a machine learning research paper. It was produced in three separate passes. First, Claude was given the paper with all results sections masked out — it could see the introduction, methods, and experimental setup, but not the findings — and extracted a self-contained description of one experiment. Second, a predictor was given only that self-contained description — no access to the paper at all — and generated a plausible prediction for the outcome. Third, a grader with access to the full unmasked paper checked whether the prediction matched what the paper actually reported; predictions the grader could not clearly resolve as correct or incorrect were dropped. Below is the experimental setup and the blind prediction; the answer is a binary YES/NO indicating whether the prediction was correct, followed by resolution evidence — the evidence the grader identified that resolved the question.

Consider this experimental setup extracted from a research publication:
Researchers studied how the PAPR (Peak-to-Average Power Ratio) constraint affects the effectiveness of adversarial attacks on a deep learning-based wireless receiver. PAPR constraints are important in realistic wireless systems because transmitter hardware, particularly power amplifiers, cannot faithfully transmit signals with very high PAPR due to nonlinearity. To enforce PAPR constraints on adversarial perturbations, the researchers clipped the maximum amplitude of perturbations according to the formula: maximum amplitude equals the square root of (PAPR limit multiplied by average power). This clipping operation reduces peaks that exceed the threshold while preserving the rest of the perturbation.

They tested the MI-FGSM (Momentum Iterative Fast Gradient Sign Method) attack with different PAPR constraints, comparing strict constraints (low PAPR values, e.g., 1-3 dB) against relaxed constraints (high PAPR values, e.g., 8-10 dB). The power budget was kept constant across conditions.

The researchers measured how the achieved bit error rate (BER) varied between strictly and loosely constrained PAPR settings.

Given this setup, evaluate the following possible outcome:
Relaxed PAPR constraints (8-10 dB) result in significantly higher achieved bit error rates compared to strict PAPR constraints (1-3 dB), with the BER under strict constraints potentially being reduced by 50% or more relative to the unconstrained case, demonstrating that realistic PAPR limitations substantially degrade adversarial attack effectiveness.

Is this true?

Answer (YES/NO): NO